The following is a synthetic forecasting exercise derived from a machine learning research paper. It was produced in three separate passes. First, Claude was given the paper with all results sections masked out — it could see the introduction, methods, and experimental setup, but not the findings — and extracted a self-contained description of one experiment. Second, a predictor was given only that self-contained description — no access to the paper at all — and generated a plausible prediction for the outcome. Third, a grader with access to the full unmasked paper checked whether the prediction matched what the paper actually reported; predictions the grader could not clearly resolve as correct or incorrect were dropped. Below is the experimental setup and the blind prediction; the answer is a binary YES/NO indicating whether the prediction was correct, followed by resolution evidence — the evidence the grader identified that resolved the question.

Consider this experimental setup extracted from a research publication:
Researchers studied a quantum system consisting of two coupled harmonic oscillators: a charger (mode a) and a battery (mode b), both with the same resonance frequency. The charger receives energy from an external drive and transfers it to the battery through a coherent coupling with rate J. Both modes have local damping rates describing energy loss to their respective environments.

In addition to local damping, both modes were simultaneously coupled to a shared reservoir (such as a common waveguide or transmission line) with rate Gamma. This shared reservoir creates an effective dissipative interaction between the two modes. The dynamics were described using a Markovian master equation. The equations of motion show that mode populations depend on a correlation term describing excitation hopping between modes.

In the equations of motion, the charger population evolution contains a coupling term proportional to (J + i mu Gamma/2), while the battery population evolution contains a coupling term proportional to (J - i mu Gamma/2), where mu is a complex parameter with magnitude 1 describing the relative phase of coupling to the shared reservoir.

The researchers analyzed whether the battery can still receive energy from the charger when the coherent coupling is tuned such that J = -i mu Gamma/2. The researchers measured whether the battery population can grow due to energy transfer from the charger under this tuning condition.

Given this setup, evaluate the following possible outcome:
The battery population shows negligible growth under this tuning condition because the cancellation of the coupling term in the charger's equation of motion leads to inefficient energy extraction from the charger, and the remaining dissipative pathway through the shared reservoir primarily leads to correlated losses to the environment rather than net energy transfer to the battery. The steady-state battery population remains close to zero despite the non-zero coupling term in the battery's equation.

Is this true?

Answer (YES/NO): NO